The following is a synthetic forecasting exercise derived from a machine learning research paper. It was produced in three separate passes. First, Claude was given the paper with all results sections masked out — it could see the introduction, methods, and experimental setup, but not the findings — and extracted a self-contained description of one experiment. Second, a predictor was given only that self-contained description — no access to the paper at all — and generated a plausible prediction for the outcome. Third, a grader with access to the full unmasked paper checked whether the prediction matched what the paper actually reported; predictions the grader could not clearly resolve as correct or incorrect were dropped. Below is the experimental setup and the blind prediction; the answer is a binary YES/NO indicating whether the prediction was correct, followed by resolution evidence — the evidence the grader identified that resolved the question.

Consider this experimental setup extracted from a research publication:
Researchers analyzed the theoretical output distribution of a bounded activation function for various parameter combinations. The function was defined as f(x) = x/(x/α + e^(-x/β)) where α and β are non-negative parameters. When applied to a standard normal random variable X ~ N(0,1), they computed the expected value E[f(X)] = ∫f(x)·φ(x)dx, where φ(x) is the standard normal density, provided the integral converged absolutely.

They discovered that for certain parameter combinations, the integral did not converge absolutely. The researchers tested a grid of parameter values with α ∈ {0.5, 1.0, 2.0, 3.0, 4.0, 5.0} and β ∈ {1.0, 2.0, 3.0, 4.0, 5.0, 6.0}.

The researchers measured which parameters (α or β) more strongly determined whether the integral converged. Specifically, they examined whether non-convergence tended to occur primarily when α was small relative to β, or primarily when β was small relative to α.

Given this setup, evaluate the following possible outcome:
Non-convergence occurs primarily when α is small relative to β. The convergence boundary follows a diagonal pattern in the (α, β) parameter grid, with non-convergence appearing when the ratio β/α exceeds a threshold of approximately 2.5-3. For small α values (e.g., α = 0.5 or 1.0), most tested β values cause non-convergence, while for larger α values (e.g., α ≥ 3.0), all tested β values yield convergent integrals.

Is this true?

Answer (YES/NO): NO